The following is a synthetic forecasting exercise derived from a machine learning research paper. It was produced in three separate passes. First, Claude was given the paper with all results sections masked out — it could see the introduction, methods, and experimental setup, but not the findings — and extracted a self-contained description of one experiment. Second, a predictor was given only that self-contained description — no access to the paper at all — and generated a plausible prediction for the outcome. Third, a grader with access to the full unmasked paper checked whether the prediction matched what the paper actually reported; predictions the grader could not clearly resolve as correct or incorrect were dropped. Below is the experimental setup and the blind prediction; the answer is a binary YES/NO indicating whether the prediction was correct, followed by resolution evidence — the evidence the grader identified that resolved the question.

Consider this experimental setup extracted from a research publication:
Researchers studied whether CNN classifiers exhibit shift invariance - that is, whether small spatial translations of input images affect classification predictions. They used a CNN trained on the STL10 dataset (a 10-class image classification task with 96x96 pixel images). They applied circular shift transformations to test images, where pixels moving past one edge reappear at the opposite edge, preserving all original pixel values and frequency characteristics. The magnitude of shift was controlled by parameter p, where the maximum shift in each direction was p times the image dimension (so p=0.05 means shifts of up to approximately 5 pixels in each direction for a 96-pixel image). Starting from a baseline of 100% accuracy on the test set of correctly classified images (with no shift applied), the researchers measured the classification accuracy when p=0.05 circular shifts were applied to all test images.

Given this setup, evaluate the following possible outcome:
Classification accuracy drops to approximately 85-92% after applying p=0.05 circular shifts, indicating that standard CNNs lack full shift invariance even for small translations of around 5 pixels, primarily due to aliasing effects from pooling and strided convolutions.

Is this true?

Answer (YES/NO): NO